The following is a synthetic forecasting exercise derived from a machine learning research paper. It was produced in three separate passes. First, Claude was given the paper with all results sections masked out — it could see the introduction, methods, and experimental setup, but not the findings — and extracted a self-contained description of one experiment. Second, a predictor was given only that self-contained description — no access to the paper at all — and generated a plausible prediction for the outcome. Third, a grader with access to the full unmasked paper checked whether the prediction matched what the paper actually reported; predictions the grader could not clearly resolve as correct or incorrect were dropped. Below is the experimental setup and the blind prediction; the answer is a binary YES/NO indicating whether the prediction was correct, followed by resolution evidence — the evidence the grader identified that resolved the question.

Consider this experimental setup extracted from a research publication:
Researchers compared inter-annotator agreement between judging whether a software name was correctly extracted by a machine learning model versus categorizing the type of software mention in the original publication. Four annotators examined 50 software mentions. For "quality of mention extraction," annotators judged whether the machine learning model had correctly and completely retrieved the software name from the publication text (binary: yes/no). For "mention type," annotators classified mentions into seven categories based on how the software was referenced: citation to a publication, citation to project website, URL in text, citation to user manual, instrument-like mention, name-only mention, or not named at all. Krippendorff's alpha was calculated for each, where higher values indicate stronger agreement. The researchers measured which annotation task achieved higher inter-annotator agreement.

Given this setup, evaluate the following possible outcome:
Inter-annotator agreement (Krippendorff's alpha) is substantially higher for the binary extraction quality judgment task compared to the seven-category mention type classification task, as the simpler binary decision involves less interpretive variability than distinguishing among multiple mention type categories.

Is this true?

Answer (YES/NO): NO